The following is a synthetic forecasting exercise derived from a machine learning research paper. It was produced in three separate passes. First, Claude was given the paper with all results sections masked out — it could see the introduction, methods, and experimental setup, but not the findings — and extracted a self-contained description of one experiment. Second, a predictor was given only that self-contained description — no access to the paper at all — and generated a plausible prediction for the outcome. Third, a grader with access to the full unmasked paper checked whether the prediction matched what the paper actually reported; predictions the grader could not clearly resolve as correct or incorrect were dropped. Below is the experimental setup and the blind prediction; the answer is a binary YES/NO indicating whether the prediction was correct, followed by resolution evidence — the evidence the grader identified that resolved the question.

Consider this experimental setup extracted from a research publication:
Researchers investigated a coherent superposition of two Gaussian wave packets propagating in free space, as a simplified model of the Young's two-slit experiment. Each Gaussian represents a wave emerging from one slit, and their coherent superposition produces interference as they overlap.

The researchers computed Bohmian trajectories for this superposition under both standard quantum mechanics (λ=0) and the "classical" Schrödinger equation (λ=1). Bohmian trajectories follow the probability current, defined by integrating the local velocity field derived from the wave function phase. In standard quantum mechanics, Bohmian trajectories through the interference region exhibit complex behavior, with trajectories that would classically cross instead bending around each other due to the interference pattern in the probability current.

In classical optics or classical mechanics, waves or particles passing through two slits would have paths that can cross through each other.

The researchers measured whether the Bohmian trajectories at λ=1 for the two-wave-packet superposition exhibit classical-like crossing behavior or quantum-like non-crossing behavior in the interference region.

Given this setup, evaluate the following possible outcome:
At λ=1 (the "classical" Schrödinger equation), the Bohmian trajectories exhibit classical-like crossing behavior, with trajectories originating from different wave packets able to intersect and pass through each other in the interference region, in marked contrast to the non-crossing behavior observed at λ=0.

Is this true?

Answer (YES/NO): NO